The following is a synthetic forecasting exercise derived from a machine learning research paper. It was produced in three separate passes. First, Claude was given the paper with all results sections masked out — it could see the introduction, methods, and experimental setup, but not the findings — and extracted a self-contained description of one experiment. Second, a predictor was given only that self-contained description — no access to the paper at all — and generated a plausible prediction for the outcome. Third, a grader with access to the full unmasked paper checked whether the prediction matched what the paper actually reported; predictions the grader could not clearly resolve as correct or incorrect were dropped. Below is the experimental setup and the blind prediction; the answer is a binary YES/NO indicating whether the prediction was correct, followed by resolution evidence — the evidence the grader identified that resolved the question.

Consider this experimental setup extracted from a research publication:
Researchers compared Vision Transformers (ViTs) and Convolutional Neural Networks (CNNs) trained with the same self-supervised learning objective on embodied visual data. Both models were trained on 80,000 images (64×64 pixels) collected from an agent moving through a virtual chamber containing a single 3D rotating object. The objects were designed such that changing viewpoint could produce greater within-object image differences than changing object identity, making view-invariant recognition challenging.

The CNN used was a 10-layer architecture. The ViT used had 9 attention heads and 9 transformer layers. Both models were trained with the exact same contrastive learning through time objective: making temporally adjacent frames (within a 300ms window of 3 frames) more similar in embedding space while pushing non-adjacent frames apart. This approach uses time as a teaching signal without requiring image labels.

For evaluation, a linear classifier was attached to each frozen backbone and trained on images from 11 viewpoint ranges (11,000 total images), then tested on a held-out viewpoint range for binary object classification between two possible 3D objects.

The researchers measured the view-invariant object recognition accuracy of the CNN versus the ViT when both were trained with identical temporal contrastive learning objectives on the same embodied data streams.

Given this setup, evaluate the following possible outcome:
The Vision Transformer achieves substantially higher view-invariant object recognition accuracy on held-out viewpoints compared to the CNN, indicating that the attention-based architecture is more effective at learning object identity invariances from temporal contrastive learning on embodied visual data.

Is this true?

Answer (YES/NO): NO